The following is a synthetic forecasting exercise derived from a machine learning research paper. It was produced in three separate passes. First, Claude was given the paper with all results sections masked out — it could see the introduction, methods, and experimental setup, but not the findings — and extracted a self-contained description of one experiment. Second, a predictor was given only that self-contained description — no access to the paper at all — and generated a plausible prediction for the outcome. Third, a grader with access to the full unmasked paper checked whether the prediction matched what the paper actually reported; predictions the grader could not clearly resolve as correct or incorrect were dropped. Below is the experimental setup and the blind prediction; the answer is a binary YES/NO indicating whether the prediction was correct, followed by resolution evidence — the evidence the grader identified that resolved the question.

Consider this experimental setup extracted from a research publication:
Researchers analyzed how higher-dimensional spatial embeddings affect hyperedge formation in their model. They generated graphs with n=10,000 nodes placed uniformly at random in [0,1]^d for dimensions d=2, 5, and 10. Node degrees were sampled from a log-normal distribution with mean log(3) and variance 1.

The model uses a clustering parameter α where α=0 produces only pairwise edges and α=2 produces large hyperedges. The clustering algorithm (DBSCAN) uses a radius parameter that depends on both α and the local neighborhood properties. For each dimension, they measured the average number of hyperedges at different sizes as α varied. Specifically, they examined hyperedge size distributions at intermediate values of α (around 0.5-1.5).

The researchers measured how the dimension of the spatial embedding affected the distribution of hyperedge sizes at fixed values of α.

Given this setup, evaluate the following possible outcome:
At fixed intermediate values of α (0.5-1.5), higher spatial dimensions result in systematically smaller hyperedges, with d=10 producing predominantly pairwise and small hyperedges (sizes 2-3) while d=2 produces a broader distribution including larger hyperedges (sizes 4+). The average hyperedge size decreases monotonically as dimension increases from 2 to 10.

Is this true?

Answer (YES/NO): NO